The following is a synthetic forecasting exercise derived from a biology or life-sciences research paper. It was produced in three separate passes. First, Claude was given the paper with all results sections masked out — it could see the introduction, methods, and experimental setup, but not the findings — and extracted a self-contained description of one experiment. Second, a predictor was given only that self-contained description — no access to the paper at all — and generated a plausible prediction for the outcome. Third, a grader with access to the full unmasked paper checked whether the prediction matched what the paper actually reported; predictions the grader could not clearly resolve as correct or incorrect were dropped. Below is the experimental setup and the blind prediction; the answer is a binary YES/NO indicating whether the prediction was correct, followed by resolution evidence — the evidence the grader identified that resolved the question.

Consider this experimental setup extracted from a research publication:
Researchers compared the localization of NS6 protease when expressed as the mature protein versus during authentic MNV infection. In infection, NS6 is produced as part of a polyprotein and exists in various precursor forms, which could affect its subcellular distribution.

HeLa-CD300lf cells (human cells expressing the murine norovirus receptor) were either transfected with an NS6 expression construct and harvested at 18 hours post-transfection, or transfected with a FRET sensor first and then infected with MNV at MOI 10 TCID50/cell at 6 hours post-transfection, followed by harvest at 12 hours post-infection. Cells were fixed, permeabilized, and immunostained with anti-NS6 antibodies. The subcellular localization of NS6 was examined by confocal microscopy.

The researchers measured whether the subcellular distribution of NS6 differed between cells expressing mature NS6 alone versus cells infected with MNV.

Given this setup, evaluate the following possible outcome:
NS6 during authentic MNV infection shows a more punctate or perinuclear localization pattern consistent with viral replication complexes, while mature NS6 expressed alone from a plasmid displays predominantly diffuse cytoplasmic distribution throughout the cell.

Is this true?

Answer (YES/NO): YES